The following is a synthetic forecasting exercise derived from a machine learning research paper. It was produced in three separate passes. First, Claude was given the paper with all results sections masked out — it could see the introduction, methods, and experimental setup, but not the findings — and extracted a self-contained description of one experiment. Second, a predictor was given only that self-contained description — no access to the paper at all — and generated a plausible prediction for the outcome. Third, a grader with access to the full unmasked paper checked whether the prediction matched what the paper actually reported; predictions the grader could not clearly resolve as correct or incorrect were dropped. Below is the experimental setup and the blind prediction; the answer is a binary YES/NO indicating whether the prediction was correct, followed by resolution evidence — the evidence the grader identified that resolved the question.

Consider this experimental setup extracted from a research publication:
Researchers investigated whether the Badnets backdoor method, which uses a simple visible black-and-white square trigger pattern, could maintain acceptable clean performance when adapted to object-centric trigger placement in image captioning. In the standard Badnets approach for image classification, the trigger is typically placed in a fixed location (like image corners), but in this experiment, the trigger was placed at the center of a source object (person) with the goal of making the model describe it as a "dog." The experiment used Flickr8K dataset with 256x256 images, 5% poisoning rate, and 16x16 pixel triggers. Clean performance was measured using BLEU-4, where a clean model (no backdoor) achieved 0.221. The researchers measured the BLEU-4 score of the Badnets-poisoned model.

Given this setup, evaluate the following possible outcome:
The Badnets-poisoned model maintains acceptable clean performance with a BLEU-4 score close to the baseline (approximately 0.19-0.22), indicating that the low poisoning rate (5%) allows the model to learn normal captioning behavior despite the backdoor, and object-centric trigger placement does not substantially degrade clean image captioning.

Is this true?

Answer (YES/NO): NO